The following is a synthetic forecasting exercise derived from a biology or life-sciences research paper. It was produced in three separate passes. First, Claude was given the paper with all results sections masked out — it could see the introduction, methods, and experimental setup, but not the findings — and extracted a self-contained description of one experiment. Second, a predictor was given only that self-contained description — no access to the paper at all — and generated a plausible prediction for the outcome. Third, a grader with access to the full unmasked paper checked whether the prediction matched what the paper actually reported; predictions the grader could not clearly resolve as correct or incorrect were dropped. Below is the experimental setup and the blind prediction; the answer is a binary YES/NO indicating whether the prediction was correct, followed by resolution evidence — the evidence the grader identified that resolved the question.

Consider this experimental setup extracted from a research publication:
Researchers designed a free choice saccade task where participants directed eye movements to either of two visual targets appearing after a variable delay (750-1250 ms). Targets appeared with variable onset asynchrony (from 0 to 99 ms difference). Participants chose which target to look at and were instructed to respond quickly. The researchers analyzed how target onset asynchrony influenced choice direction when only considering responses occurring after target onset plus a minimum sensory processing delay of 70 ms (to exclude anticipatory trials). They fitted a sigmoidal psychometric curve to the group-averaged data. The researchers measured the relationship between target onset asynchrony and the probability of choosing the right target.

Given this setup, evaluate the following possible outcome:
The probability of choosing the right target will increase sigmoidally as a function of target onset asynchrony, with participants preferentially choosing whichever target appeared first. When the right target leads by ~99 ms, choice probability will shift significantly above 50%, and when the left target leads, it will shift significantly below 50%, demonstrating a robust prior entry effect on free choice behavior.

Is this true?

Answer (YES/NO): YES